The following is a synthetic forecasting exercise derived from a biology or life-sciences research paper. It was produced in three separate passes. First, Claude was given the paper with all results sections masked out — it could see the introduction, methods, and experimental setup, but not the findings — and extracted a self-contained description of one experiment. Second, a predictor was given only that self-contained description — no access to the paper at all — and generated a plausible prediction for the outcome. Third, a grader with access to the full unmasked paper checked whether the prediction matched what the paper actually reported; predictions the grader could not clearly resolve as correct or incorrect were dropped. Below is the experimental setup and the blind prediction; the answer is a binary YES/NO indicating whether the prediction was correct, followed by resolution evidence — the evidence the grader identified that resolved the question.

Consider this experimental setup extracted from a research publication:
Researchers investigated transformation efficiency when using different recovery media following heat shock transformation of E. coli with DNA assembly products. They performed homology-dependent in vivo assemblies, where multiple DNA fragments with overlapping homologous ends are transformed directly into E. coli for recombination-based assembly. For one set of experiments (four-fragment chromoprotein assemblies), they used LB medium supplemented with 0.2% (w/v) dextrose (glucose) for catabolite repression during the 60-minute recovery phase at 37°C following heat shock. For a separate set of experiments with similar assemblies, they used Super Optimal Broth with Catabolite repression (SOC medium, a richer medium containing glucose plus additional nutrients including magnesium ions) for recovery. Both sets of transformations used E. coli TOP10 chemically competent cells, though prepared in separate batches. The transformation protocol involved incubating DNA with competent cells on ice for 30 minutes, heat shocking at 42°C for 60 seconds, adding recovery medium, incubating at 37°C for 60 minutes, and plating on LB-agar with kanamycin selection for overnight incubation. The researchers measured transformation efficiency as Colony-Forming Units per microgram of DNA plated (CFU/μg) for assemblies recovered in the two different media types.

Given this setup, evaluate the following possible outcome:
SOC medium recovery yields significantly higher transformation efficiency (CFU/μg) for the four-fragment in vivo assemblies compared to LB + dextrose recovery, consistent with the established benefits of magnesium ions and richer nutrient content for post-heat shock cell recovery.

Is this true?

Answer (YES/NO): NO